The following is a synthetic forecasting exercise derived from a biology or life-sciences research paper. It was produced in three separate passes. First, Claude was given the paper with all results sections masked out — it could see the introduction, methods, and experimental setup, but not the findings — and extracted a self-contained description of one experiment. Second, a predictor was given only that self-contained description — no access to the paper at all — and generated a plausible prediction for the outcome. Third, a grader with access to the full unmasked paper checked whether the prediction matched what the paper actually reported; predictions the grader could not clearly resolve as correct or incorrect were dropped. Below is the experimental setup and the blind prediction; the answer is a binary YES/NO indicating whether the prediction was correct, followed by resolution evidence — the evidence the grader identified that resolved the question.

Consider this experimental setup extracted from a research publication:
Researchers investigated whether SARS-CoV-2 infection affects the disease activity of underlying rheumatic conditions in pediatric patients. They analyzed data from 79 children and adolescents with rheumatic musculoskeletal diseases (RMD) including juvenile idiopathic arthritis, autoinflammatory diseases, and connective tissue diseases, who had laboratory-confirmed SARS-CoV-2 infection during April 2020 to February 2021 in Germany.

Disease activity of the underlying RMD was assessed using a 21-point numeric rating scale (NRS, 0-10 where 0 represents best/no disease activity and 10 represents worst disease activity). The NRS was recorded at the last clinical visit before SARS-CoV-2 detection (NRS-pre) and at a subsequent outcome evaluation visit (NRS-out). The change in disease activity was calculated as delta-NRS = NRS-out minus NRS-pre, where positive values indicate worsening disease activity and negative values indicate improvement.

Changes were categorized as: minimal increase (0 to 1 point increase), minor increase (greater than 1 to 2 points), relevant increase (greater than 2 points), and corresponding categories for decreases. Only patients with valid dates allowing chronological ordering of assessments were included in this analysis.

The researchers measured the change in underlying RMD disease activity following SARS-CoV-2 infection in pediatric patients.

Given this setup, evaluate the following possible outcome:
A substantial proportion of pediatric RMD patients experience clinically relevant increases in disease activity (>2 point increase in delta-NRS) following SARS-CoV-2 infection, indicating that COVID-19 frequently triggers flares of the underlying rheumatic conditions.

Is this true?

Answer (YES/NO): NO